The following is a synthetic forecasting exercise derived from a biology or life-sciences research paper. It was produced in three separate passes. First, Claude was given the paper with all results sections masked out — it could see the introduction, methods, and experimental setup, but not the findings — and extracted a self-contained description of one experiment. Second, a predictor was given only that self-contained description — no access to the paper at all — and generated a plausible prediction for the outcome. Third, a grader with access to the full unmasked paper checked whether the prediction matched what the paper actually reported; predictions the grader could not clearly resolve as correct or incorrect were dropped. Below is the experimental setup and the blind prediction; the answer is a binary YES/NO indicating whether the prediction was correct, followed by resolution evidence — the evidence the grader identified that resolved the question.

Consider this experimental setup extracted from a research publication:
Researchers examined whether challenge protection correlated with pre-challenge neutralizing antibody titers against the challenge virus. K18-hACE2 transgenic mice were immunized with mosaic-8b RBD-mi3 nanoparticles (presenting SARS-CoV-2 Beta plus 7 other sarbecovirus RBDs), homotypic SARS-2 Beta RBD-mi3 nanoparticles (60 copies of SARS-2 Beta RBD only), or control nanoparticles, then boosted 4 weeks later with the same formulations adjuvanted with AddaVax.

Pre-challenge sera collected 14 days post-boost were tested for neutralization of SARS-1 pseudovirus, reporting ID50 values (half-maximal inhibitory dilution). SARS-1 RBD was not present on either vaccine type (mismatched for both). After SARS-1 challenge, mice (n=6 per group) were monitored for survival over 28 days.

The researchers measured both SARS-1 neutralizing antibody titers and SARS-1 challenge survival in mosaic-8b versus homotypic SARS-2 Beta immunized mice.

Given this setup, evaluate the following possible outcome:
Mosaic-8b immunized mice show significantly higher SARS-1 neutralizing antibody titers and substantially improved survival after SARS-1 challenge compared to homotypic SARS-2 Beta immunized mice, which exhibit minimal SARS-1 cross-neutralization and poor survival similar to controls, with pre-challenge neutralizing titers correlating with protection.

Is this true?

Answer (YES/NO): YES